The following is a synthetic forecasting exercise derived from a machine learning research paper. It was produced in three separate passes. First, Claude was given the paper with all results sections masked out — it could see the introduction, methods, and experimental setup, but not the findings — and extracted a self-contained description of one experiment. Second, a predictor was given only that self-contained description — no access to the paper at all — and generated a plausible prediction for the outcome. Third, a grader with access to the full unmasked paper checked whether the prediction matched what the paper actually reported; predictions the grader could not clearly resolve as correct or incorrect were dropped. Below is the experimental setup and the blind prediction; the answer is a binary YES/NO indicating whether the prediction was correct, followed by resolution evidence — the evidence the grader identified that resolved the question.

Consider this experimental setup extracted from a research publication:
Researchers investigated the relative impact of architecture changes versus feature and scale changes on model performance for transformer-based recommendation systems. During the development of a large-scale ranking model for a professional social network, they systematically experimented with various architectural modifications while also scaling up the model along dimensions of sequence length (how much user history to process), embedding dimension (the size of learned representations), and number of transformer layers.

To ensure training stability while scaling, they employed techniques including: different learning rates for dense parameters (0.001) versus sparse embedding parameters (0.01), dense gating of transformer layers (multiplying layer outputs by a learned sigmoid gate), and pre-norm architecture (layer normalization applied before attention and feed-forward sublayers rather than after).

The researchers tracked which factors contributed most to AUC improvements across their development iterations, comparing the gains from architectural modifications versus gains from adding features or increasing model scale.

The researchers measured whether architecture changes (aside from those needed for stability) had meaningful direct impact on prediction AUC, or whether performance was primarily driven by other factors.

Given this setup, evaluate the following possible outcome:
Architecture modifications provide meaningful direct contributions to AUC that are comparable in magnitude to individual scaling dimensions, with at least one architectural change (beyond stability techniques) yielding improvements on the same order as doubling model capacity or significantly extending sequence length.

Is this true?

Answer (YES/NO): NO